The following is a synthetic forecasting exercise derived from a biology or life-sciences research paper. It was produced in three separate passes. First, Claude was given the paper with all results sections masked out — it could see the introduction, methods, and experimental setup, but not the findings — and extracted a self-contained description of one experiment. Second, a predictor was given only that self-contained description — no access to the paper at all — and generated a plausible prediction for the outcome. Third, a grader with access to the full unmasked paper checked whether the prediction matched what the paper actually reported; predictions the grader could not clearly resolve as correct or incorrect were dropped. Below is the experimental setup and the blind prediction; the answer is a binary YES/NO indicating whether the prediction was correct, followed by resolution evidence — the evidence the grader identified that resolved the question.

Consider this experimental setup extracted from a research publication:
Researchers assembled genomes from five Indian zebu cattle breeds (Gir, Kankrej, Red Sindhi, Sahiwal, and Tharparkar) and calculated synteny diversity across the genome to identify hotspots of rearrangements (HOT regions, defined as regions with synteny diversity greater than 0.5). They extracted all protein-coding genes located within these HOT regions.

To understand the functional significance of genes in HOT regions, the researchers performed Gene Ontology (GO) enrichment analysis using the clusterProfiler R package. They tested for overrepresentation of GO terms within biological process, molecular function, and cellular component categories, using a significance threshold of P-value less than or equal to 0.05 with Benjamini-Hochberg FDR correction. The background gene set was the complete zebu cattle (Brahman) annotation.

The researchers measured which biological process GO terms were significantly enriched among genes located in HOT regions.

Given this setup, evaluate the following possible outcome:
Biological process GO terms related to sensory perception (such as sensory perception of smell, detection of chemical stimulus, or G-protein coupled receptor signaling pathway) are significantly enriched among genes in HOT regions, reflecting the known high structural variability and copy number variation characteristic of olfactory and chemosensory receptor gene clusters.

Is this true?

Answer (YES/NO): NO